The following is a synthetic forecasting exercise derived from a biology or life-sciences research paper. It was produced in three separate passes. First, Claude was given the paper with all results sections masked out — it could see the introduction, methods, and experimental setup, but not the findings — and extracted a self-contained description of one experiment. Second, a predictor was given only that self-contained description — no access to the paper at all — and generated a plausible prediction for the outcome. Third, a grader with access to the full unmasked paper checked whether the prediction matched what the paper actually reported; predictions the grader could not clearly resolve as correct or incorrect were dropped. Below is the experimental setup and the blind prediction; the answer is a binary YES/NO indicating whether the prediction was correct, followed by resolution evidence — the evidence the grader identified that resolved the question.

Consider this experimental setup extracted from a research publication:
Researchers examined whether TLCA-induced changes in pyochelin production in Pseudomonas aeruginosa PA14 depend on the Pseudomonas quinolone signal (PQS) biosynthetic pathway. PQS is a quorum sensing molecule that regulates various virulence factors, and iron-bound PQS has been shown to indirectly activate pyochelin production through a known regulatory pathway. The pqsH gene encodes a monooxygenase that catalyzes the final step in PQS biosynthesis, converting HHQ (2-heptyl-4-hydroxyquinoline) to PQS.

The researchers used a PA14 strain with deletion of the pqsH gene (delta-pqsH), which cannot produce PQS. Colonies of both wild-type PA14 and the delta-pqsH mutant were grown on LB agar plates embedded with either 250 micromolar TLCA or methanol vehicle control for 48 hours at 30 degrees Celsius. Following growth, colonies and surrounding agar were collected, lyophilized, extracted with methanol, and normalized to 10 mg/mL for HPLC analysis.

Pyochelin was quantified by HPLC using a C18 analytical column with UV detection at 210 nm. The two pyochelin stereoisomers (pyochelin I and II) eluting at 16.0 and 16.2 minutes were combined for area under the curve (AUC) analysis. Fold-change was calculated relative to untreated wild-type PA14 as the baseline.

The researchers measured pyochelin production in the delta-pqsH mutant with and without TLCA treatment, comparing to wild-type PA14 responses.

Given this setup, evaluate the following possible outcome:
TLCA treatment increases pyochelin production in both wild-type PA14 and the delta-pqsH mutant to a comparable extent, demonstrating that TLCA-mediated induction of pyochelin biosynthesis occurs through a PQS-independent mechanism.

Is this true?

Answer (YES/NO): YES